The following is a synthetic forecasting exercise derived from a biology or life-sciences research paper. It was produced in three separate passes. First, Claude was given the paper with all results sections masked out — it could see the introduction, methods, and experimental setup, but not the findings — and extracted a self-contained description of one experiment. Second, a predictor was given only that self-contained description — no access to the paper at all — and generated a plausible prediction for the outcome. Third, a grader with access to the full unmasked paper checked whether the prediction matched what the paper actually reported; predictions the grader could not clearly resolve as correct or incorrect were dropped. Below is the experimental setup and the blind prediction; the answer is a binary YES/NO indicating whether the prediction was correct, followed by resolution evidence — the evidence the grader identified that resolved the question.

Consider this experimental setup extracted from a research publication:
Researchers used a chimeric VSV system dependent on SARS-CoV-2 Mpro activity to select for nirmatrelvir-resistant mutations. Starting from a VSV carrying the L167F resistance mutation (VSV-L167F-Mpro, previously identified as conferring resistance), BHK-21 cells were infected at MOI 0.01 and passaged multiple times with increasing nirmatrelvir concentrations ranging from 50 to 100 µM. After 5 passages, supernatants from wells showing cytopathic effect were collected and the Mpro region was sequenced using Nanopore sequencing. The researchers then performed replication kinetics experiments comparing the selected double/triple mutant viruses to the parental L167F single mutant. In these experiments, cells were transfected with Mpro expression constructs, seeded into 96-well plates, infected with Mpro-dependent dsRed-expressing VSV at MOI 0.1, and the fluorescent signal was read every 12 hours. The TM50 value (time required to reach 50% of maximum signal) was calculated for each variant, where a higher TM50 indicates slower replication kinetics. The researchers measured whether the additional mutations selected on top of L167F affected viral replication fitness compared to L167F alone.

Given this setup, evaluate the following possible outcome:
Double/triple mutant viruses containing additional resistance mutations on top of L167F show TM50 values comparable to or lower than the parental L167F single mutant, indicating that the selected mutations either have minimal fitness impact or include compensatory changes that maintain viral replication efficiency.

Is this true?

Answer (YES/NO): NO